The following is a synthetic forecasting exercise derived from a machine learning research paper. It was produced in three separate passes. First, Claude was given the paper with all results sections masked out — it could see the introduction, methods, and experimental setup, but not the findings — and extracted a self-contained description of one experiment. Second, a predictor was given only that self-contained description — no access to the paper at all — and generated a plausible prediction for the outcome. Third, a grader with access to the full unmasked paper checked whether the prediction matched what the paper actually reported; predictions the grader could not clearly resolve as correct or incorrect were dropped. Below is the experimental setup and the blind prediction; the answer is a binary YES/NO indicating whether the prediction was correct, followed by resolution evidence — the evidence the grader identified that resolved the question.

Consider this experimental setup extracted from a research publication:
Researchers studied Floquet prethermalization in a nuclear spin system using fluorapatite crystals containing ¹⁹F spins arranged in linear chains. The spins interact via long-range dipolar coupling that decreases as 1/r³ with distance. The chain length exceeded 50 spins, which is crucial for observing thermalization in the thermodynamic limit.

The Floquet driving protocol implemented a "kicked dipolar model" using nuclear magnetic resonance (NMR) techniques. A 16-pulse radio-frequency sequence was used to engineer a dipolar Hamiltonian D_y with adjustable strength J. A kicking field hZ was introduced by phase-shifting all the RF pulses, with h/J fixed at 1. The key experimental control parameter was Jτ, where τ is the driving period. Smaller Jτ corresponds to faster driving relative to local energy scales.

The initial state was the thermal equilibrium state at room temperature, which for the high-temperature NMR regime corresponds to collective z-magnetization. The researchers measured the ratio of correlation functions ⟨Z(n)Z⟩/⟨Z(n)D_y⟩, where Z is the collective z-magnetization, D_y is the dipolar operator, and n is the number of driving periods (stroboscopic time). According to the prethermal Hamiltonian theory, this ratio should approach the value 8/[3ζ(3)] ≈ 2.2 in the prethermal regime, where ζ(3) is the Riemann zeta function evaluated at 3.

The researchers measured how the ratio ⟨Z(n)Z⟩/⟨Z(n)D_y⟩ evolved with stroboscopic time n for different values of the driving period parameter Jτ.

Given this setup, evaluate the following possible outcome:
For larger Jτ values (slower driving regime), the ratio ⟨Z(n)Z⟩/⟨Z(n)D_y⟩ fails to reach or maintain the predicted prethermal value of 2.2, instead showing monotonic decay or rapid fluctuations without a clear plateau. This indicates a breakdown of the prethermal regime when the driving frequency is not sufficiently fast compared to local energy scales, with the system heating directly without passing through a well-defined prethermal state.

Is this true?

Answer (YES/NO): NO